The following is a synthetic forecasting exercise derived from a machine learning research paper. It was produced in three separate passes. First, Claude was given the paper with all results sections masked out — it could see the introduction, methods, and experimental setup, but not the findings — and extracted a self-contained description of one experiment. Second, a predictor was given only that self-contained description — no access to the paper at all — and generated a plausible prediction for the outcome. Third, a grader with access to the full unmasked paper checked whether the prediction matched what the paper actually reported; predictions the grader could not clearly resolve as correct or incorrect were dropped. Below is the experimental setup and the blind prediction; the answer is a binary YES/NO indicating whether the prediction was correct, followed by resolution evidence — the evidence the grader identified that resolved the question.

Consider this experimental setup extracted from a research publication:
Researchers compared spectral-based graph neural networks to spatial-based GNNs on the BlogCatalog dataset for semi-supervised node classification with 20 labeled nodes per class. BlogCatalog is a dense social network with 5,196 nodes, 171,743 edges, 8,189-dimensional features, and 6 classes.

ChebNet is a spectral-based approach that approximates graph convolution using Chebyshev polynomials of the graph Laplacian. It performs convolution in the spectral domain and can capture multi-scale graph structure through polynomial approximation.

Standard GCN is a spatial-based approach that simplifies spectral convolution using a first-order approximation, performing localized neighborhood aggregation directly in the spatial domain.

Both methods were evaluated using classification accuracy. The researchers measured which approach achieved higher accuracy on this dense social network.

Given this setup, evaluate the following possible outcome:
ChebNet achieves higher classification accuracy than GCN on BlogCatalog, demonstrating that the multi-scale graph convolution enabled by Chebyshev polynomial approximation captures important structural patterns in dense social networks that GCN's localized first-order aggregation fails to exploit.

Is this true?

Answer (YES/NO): NO